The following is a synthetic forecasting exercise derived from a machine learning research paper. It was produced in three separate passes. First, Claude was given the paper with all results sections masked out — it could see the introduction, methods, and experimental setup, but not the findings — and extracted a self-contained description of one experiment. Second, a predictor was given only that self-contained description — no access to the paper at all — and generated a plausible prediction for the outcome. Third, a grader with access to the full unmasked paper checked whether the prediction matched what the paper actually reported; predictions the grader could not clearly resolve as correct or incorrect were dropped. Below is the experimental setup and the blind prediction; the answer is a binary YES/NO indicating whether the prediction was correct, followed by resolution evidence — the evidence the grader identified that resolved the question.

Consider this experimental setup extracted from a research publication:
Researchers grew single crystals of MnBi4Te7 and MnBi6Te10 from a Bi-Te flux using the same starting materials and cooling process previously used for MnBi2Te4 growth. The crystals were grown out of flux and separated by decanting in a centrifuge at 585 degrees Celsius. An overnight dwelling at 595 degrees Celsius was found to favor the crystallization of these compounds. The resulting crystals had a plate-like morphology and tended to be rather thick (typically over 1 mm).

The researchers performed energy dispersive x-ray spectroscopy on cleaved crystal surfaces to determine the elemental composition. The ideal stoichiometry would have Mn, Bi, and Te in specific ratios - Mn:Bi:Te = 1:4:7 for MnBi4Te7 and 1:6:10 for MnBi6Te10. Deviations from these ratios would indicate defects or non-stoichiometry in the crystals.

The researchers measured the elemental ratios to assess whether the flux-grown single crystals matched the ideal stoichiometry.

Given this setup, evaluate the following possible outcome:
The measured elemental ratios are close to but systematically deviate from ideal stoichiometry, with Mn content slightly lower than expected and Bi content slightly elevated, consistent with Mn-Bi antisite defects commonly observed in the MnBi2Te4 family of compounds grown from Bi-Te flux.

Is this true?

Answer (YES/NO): YES